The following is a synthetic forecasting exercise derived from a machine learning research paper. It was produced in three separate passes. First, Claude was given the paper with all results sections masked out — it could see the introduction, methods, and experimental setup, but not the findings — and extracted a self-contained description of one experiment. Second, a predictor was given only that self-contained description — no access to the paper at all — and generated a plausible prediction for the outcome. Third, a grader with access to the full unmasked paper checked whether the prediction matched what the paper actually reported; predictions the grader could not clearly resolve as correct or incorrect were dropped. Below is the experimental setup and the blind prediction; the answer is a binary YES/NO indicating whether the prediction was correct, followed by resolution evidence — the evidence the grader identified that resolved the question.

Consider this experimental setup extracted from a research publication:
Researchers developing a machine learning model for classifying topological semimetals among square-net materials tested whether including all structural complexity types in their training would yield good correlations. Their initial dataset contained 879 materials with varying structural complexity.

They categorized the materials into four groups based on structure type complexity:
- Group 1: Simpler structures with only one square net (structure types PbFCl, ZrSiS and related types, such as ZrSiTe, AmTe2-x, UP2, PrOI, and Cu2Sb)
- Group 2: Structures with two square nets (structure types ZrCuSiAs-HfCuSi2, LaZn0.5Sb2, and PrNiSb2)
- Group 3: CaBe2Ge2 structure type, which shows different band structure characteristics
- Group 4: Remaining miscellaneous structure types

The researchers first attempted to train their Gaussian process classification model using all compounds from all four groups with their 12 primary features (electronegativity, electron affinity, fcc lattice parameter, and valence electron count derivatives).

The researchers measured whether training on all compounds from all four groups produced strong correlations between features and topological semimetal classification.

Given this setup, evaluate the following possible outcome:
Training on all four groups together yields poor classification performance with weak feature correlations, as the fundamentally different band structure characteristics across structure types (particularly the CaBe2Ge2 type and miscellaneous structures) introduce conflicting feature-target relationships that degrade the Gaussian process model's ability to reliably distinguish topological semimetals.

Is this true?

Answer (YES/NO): YES